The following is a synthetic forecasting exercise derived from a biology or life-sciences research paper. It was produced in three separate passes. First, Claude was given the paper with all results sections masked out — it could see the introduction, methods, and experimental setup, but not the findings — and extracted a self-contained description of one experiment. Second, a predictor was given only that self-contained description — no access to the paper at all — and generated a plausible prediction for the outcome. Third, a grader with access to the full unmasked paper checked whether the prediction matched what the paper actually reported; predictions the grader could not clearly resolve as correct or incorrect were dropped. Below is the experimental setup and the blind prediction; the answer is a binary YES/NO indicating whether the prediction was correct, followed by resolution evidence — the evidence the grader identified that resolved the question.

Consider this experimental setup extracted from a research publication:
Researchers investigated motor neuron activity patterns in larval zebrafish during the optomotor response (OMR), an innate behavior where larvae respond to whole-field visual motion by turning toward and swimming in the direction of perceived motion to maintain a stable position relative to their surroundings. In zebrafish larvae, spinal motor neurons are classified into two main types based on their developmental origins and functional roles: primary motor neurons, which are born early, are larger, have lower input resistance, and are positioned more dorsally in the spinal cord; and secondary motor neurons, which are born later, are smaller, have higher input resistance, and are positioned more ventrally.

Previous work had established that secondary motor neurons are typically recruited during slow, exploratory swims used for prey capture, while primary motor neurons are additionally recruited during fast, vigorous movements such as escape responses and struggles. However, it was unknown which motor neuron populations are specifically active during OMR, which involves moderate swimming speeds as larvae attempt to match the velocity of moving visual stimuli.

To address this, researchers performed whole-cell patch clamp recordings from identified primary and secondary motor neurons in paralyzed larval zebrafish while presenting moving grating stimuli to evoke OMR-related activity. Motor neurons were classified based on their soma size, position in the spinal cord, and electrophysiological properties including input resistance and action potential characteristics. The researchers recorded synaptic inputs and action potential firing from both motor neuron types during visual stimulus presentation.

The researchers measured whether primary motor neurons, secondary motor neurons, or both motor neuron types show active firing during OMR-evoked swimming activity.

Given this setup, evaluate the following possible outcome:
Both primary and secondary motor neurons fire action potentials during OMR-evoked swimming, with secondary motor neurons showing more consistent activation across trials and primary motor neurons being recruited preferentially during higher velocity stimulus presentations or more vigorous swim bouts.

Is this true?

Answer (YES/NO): NO